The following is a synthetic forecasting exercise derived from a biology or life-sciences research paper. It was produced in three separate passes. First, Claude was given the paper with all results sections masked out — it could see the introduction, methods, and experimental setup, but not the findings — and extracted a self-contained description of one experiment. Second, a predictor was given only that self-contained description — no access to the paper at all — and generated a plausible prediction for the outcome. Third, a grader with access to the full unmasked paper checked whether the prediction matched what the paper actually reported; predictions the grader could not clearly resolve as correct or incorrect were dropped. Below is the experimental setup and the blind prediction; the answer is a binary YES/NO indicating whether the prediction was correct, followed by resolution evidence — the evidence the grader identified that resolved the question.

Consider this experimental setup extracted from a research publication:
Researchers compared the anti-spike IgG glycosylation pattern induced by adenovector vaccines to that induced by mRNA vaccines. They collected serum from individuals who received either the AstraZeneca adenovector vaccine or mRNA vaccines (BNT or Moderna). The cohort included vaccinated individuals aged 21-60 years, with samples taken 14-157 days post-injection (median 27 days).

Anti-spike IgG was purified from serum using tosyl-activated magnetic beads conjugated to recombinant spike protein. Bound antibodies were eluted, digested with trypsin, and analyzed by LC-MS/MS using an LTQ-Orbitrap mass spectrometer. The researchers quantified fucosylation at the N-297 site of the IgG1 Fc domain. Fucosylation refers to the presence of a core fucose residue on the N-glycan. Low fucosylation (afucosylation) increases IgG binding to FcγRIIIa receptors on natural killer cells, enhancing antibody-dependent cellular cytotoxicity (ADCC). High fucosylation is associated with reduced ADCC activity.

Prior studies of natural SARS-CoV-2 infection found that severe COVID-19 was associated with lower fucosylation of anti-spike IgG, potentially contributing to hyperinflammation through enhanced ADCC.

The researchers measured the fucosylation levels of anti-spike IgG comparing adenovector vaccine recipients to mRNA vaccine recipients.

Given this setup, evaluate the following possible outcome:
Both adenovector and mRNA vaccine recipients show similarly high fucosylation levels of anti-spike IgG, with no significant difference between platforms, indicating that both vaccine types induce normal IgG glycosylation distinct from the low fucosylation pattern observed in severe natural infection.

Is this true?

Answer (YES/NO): NO